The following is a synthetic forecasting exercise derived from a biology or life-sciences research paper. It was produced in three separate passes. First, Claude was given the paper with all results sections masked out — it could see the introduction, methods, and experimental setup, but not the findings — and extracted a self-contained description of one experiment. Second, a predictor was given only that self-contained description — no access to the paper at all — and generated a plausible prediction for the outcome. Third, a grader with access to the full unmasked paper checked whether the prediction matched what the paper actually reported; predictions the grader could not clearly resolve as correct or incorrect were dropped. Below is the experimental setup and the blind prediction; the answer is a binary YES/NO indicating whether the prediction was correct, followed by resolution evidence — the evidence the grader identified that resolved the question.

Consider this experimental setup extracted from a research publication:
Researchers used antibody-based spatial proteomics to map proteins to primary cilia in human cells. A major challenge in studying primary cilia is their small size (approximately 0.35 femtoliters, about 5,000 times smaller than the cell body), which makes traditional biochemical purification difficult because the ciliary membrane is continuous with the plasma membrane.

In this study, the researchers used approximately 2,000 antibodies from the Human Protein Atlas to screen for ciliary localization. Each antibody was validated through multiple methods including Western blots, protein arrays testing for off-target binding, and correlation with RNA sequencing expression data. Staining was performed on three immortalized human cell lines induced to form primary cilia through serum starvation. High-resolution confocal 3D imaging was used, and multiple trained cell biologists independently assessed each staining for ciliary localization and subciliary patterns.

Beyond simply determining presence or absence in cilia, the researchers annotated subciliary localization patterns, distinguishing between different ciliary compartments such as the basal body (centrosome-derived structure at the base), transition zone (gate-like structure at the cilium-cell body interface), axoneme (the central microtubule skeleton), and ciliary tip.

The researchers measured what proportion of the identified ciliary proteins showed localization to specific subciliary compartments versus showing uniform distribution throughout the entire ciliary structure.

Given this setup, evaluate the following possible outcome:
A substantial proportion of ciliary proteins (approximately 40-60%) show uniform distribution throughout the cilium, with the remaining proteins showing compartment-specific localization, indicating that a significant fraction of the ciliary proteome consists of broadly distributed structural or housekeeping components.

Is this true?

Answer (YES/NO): NO